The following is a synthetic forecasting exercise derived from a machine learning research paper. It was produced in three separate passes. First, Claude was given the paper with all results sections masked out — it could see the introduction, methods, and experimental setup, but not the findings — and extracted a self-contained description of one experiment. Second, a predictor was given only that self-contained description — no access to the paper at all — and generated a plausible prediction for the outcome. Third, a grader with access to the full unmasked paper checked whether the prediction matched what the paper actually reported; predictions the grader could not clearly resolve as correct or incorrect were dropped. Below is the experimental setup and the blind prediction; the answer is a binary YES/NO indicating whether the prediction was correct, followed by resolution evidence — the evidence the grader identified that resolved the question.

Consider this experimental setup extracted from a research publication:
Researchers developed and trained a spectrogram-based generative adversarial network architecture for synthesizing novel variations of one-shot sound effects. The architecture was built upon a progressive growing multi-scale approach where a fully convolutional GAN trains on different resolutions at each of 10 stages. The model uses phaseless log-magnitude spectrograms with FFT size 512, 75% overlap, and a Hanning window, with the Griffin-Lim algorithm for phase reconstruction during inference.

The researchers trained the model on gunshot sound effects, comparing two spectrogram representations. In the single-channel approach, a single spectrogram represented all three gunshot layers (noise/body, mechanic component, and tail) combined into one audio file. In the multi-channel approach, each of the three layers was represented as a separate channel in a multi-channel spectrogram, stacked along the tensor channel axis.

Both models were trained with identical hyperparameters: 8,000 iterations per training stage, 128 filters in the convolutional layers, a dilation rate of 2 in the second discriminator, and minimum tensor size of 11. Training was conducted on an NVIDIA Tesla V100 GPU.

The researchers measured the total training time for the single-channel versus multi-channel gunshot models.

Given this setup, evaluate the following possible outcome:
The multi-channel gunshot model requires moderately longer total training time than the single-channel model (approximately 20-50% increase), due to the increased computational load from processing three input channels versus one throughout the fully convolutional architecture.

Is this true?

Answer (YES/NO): NO